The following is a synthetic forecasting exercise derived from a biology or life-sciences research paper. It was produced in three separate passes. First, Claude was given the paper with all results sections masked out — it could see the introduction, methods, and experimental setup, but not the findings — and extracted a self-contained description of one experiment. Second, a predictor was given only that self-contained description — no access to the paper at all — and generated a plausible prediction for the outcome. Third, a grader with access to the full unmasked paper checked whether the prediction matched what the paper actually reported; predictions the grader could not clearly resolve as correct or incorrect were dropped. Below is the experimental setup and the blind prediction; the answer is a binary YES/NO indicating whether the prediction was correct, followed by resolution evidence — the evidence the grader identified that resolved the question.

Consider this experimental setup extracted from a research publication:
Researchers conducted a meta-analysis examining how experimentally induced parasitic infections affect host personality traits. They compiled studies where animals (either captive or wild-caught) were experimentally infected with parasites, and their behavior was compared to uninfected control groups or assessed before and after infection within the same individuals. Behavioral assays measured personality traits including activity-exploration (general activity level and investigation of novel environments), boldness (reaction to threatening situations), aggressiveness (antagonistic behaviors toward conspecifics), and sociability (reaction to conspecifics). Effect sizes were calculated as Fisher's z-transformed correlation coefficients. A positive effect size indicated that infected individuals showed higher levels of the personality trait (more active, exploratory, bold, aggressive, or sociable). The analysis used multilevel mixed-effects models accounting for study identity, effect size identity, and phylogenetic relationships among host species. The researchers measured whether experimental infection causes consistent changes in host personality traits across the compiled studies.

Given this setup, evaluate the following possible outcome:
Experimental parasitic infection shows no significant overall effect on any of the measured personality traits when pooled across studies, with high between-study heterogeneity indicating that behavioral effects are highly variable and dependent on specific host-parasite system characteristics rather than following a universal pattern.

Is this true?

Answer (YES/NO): NO